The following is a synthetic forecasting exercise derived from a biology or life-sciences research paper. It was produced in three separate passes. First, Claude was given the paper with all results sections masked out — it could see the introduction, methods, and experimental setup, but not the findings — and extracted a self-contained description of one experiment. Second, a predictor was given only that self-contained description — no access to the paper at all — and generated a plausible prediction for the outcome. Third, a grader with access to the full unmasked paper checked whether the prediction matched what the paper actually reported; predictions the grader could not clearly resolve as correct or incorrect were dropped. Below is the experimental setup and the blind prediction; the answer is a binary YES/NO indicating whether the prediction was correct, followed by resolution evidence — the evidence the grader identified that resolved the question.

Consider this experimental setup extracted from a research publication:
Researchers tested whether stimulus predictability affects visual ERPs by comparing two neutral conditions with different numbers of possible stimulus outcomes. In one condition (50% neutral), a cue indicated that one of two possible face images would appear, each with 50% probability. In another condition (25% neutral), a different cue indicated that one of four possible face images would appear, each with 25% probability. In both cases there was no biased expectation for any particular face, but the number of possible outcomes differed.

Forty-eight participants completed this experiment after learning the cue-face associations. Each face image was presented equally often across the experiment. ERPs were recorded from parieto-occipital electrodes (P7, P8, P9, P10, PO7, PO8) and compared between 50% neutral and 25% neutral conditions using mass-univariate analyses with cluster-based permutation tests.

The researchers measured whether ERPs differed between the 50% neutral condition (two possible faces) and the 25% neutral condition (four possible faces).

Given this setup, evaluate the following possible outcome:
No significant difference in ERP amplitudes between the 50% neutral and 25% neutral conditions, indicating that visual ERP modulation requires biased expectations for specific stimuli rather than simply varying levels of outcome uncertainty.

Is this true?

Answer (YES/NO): YES